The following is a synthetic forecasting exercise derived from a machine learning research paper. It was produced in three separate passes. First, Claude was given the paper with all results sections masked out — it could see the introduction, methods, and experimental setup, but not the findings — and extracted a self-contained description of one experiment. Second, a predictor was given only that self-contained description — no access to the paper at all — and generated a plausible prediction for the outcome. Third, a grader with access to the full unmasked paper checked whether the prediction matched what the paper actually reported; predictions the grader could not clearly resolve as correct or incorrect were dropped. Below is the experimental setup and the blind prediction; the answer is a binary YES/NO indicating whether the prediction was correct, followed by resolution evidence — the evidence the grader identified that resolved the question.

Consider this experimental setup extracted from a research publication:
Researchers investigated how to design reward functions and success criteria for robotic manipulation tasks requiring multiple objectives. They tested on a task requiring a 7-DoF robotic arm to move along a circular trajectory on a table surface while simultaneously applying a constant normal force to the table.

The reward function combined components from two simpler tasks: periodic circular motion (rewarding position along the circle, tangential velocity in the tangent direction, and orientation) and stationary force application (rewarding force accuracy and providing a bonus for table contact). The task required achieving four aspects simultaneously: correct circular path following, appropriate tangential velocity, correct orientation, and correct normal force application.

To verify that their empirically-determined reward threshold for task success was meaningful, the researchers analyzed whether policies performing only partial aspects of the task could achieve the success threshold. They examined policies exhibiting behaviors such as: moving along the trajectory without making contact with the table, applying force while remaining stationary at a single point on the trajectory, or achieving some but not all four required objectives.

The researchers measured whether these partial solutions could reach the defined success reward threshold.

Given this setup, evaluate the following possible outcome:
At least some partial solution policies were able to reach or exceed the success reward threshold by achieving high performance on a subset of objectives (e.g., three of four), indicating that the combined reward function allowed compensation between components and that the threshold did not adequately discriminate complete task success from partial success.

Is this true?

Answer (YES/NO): NO